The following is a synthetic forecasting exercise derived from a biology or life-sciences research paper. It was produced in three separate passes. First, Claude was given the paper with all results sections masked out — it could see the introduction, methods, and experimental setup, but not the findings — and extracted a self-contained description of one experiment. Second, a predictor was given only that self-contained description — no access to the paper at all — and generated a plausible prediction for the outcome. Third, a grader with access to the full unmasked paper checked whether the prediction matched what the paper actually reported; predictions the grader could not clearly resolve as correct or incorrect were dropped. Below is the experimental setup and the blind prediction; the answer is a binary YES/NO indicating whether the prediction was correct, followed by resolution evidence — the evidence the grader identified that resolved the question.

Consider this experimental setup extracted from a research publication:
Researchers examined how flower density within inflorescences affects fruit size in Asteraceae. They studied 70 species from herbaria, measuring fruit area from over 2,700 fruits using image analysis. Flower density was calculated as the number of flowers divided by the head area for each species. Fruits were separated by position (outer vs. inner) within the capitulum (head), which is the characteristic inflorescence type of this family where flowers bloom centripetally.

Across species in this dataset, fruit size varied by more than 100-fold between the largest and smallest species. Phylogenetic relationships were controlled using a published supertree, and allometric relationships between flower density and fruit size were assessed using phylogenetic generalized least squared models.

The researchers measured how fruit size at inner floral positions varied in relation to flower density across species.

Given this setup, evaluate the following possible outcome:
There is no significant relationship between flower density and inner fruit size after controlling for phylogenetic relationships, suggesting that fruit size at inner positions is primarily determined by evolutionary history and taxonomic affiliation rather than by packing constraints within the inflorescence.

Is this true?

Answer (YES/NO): NO